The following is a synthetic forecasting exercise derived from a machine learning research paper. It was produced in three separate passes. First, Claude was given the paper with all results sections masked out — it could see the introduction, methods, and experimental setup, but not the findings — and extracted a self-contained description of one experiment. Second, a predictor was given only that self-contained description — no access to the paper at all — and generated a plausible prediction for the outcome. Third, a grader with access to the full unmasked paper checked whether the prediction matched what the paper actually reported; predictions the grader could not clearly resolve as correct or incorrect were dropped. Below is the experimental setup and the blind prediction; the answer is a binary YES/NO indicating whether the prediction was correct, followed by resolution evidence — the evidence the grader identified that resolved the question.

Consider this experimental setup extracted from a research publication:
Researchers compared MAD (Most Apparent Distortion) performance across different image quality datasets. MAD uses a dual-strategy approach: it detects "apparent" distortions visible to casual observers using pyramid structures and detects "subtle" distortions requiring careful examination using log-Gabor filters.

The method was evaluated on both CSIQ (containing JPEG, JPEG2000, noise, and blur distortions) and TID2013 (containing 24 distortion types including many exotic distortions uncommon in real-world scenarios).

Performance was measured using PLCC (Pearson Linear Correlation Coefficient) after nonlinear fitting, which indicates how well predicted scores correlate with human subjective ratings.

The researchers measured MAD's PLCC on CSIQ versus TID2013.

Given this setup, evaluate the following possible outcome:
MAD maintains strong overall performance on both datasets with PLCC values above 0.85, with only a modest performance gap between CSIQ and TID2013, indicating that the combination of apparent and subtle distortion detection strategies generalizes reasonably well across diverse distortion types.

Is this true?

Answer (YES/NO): NO